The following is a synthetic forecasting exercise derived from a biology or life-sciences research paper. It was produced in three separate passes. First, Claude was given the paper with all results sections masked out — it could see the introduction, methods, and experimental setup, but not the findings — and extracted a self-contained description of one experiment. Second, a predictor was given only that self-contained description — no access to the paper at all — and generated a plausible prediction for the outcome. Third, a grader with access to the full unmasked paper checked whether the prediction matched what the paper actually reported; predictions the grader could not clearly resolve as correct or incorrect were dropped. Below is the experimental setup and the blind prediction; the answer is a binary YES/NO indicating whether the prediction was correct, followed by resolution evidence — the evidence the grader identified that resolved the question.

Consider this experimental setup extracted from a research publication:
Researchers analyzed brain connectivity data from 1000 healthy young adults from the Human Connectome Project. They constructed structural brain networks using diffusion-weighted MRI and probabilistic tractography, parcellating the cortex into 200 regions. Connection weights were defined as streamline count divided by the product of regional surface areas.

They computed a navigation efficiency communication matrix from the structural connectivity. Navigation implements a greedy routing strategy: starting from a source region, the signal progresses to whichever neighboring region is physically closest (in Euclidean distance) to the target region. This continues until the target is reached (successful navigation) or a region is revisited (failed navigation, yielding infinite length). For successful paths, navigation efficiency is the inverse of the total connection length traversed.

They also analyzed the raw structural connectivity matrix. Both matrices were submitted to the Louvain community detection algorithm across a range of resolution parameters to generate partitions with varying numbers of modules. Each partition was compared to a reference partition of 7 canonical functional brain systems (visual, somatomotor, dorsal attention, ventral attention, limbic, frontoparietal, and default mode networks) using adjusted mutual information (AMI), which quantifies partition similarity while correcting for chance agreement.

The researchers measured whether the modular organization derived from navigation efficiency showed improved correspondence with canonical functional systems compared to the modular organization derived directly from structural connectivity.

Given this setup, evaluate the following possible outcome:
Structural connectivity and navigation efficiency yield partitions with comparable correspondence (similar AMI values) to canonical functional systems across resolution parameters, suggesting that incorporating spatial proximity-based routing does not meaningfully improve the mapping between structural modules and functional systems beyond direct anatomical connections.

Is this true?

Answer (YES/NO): NO